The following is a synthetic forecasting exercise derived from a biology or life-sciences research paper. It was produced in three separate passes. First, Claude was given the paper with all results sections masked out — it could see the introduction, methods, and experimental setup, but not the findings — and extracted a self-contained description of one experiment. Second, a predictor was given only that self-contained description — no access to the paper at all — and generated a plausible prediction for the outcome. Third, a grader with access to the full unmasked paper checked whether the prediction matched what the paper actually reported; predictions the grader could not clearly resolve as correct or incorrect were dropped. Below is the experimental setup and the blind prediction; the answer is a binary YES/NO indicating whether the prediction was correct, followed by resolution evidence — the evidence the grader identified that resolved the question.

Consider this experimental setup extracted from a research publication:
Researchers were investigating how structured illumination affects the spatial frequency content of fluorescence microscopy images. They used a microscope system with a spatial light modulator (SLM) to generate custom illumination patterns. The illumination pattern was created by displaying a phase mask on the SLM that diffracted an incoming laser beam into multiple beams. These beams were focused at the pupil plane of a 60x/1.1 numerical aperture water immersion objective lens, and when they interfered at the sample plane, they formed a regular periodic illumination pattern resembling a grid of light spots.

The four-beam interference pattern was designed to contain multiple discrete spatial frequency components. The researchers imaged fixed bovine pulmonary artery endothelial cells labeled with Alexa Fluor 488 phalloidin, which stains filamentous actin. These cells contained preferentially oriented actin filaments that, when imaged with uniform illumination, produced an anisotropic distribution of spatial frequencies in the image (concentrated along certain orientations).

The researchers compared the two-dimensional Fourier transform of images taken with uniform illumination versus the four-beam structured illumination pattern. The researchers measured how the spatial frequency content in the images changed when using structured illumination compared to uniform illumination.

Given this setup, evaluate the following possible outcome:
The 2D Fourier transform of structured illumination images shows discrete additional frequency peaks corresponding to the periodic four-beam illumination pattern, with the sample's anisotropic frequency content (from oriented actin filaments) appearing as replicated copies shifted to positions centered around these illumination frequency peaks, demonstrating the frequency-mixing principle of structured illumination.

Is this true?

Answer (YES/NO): YES